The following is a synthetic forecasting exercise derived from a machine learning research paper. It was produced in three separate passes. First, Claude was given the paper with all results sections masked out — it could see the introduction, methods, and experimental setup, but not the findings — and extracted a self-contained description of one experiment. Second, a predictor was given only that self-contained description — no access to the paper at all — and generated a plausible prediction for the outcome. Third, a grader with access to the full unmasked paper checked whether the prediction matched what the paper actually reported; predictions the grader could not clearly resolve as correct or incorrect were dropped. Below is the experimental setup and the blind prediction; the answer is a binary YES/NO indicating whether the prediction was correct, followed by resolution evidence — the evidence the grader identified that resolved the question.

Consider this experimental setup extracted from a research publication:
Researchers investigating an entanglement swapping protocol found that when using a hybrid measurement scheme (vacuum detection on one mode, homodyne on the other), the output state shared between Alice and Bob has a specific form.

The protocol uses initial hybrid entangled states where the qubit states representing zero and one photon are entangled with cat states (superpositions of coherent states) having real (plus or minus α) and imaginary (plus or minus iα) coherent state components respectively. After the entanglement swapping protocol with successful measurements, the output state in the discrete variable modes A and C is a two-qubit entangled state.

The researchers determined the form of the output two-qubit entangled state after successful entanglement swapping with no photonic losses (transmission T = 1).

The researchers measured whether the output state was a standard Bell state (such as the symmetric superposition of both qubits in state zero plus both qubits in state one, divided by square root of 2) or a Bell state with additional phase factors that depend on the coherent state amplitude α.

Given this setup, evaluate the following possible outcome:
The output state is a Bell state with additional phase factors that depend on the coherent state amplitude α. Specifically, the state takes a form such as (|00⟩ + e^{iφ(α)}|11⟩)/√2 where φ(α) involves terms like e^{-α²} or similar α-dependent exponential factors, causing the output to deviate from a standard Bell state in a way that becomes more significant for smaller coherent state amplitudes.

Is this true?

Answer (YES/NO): NO